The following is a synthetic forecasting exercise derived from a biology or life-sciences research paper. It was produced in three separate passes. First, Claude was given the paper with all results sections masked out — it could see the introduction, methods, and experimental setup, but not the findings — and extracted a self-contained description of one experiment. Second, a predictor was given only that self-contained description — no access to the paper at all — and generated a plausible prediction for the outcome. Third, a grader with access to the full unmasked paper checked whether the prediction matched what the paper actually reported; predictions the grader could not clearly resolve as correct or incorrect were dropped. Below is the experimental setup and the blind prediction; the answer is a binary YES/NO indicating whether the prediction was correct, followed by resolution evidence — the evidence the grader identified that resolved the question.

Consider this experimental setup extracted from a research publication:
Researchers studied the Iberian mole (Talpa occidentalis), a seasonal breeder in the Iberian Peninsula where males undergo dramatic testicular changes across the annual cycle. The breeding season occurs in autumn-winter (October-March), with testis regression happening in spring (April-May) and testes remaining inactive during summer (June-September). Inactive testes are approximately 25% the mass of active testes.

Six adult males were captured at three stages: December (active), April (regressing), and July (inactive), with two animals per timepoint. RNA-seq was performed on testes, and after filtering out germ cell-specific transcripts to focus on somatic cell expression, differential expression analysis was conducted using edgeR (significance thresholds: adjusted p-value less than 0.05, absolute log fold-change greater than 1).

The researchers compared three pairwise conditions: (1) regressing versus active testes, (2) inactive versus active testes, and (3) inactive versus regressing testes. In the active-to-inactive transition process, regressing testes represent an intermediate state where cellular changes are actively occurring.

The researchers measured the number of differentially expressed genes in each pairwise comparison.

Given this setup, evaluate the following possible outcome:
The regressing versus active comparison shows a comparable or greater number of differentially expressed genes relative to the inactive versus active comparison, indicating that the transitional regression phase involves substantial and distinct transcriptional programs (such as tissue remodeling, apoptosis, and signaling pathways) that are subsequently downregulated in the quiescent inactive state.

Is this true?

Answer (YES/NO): NO